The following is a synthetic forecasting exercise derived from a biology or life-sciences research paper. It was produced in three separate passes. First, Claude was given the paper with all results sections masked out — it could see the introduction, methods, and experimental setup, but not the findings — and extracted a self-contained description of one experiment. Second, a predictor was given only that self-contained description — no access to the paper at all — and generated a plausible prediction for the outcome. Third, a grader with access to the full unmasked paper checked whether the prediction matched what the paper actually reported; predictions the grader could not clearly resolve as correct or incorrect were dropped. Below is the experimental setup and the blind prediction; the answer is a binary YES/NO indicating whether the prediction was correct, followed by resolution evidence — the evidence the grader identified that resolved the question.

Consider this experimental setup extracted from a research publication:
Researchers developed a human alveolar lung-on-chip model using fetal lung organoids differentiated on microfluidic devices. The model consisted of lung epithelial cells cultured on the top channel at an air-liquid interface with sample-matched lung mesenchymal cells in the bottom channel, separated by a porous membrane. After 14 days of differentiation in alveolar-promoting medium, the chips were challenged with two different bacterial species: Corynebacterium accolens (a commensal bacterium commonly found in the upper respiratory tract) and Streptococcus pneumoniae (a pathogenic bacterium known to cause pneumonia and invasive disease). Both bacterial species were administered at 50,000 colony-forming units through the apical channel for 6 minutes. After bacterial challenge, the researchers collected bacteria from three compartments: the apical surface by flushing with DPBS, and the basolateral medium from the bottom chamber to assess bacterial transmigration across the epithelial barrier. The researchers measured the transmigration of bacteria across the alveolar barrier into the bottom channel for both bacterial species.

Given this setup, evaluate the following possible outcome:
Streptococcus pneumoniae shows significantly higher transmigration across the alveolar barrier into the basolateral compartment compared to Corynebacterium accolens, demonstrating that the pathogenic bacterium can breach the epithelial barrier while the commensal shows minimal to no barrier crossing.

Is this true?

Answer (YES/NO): YES